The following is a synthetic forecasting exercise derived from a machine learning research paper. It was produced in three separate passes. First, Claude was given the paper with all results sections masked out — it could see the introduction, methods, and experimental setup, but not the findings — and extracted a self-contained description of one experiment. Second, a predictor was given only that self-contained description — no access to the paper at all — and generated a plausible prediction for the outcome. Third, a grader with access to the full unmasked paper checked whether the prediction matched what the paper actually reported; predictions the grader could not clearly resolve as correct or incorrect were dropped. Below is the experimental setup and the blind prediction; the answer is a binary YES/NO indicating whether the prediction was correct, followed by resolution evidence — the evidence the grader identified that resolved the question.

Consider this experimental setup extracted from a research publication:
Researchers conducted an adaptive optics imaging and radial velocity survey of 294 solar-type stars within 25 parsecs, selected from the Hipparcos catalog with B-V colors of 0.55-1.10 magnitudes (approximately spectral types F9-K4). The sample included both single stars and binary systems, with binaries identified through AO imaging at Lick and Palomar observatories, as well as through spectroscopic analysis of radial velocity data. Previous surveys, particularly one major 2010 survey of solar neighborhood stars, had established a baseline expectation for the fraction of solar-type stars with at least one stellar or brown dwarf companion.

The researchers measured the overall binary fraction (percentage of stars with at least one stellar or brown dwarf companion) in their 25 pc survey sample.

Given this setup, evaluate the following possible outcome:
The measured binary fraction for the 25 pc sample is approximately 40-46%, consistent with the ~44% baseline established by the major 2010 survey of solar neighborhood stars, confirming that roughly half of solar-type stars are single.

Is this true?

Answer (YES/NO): NO